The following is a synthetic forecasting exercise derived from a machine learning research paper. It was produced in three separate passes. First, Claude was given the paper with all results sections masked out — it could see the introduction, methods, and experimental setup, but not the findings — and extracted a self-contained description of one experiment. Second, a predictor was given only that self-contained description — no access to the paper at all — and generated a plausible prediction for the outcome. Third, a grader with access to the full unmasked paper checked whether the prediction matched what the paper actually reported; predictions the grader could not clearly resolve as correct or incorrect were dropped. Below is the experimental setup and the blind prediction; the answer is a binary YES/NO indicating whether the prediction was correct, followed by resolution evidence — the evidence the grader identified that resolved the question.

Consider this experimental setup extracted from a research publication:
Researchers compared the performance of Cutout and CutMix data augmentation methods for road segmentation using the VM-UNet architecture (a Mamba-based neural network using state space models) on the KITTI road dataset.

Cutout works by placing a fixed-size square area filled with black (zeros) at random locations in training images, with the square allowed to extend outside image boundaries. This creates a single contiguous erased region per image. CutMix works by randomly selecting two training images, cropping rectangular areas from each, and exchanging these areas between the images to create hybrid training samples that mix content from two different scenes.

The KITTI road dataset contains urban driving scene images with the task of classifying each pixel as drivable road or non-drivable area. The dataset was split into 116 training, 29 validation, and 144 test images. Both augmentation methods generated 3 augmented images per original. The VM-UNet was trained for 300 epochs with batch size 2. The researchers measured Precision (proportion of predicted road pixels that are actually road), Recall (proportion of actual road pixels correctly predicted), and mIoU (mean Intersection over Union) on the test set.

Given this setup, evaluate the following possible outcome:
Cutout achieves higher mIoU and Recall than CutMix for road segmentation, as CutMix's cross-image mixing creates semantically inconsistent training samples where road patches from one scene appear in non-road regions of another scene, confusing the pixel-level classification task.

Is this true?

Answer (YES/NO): NO